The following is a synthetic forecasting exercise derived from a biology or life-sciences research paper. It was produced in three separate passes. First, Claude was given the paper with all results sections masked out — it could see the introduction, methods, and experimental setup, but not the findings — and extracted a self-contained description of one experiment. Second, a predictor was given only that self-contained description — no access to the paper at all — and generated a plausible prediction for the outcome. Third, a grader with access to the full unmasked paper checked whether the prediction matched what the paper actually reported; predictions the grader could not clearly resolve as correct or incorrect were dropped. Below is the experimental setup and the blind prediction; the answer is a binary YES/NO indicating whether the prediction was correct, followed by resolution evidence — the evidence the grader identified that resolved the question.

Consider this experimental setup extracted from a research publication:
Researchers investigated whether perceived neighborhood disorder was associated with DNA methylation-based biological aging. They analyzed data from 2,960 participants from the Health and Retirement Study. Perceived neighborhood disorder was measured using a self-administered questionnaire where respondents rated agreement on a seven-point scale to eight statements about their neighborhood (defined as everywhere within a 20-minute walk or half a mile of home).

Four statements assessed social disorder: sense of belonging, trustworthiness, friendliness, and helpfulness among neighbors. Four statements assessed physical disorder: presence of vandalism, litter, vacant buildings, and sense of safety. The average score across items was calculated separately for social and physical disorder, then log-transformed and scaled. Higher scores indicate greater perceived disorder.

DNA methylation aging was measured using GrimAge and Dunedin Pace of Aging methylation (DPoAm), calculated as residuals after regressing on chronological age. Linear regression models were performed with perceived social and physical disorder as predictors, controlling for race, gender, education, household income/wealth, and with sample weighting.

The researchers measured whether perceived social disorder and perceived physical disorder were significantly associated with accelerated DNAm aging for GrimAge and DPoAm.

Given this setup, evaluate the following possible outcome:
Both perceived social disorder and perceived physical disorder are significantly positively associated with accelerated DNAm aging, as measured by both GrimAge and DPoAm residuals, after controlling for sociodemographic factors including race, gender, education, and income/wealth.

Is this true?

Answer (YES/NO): NO